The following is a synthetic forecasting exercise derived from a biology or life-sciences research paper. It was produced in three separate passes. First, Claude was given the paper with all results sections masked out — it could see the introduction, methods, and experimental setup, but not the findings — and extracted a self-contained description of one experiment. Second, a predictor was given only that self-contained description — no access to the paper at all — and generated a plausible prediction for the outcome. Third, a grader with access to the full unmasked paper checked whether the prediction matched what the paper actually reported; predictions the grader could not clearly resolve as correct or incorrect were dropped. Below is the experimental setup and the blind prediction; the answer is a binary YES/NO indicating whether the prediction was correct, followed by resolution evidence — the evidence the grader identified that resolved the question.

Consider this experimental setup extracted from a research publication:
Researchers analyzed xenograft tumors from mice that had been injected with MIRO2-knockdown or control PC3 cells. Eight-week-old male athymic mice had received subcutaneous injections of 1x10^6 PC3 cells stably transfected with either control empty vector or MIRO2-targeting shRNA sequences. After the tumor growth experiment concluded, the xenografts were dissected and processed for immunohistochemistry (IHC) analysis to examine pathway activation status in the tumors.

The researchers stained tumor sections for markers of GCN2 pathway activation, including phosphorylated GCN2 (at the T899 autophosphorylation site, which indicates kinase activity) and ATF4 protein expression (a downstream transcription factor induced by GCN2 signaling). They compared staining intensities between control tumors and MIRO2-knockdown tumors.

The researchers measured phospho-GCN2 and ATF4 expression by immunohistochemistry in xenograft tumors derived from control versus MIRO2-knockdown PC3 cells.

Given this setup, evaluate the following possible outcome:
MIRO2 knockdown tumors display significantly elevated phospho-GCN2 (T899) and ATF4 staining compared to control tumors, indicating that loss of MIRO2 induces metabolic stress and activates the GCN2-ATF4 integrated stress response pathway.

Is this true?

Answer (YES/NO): NO